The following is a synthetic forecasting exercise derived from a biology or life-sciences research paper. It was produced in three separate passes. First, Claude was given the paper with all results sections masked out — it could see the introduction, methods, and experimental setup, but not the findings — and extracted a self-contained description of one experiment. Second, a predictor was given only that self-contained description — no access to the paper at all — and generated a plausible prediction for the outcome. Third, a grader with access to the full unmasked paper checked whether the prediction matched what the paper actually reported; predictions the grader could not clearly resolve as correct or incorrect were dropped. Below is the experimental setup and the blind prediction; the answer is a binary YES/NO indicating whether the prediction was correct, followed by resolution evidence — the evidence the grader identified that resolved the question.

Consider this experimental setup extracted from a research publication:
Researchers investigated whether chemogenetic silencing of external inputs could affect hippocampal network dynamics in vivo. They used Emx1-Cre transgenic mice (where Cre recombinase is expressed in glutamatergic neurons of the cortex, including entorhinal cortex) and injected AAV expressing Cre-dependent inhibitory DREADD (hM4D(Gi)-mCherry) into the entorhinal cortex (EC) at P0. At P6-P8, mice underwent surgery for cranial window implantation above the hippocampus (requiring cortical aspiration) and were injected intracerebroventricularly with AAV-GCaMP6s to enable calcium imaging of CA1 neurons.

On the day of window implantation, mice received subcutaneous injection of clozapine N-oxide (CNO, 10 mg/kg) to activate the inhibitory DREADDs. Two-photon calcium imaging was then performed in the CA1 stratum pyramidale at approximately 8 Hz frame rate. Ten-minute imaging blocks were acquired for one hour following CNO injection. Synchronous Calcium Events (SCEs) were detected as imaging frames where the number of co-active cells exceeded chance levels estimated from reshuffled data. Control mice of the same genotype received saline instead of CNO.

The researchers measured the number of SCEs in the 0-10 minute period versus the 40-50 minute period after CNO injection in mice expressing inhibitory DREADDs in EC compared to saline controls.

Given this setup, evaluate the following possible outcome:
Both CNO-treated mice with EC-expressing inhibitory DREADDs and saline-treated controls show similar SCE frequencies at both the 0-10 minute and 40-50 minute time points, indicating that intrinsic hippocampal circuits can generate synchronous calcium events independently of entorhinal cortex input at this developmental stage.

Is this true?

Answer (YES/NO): NO